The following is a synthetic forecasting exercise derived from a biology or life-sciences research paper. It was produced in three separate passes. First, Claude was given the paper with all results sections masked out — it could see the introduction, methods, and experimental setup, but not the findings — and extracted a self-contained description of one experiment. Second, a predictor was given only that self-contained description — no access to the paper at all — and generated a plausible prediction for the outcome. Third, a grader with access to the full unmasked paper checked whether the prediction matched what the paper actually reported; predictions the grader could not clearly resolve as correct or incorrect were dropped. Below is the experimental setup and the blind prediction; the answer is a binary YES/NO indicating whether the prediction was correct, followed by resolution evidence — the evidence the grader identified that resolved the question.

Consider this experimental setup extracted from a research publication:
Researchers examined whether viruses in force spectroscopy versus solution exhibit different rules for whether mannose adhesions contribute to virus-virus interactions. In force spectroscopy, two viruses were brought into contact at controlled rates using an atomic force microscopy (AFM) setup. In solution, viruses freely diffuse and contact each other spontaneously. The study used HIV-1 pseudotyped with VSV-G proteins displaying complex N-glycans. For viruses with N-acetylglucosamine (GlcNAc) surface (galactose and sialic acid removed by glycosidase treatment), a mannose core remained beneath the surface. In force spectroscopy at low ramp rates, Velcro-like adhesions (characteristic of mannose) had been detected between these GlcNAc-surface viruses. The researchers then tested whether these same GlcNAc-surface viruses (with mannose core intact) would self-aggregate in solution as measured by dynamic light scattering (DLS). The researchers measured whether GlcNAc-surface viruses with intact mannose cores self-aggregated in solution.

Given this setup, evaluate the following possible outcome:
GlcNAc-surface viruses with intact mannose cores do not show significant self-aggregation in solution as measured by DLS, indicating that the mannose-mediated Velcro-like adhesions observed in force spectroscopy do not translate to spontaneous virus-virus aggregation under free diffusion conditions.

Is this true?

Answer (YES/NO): YES